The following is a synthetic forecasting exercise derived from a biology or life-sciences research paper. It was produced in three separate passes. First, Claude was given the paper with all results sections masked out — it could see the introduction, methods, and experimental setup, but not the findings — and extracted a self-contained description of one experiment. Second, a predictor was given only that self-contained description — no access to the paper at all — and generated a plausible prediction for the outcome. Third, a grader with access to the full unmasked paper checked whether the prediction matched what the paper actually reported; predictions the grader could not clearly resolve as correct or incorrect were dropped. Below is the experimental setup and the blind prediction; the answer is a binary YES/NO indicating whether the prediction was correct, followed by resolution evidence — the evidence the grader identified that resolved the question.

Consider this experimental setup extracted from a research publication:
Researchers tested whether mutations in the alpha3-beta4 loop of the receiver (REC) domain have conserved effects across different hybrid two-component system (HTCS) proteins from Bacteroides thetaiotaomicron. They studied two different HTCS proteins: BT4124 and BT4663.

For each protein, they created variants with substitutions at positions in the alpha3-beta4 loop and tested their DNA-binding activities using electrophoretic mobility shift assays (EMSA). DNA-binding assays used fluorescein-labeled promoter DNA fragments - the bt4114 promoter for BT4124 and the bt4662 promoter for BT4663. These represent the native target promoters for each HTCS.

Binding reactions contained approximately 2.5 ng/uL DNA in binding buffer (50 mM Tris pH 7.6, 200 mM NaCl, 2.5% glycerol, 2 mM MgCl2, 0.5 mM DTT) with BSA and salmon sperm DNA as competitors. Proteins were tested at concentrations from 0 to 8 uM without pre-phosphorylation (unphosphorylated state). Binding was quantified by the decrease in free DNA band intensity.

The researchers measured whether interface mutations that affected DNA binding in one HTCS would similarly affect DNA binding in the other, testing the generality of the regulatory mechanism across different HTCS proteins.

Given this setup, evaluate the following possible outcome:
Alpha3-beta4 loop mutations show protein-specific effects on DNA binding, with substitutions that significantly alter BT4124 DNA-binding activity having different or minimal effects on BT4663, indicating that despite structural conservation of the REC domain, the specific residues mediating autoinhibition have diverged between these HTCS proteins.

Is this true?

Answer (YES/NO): NO